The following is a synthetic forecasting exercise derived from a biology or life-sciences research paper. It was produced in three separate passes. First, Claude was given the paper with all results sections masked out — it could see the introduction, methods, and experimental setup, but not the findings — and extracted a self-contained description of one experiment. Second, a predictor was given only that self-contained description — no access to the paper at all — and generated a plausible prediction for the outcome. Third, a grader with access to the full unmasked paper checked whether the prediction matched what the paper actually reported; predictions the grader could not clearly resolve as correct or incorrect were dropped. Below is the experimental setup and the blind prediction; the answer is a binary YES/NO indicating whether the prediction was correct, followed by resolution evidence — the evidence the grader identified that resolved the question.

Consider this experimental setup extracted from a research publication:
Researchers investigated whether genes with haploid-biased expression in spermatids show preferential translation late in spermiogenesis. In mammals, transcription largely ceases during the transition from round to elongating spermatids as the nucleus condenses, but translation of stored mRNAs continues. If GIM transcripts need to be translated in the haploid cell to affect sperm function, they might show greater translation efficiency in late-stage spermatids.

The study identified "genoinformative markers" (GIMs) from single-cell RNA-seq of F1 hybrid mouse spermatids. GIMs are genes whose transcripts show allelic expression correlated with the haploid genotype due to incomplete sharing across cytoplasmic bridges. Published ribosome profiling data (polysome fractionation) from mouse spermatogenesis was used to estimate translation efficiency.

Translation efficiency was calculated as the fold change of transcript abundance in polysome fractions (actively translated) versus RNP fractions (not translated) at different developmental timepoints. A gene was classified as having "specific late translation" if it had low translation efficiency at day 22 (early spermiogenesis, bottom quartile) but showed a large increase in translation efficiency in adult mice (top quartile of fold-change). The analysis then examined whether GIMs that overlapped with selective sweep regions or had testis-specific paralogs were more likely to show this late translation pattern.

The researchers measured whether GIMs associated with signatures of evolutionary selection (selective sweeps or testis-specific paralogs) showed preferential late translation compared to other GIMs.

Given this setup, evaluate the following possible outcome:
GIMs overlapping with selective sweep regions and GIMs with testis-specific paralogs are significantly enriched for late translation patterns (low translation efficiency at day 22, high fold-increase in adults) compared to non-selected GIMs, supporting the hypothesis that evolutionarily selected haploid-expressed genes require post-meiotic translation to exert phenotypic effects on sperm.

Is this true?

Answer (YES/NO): YES